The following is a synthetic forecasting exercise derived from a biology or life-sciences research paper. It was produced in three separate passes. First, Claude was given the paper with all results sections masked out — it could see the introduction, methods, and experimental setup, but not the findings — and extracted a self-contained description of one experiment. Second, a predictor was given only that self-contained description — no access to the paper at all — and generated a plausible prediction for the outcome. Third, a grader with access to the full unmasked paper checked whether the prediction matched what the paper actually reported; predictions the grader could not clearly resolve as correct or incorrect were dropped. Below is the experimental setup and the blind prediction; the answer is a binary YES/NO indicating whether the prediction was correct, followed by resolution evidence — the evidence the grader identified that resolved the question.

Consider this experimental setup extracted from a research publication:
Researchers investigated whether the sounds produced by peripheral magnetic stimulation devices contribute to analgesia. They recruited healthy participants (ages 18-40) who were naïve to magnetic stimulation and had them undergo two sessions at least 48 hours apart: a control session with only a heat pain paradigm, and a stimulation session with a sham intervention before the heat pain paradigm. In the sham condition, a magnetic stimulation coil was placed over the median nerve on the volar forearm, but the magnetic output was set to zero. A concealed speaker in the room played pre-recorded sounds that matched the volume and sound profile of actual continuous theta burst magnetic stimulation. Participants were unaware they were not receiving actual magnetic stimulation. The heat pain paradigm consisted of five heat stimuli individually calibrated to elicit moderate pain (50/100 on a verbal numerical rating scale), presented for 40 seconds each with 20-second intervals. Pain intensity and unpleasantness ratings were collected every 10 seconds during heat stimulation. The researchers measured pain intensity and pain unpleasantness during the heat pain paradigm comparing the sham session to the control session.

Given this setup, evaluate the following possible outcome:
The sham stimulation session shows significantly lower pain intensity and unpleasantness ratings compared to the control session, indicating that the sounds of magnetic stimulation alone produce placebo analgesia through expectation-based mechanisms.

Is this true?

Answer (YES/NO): NO